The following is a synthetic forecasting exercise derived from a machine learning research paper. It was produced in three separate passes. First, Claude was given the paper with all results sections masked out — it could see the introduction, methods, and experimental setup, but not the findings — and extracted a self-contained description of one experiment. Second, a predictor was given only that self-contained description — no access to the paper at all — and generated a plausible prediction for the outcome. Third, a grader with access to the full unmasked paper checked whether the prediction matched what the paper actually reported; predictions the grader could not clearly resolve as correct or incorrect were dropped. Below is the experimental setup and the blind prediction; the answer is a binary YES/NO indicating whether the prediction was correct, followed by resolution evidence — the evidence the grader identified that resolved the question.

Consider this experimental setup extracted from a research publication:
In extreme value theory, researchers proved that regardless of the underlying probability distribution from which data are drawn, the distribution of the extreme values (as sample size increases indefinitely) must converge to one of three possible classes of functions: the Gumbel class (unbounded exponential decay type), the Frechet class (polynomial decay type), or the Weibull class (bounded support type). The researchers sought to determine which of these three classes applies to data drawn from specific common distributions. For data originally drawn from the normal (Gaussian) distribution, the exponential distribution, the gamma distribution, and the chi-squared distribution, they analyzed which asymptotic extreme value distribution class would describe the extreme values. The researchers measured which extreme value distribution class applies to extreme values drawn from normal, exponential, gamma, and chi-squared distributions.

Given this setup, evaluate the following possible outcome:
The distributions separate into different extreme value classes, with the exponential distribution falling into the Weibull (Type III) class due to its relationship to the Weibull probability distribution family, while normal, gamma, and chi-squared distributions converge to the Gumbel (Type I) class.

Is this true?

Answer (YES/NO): NO